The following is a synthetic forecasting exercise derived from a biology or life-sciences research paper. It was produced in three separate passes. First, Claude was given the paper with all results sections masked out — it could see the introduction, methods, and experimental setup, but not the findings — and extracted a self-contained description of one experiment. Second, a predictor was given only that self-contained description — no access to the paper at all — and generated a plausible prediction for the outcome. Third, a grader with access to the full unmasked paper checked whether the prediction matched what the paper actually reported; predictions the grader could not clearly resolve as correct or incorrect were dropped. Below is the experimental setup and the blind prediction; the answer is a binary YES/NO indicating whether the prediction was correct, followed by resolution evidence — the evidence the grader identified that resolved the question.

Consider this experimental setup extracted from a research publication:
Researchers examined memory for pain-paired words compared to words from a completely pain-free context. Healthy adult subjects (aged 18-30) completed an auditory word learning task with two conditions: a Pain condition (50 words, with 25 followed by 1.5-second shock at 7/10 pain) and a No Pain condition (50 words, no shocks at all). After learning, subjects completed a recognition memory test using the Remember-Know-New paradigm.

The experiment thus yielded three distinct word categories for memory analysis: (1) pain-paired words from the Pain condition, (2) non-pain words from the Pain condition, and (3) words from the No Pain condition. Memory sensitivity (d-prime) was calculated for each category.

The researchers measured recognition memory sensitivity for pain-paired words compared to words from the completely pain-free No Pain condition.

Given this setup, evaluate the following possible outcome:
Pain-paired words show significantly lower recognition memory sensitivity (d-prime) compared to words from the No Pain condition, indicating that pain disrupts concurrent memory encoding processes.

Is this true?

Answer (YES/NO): NO